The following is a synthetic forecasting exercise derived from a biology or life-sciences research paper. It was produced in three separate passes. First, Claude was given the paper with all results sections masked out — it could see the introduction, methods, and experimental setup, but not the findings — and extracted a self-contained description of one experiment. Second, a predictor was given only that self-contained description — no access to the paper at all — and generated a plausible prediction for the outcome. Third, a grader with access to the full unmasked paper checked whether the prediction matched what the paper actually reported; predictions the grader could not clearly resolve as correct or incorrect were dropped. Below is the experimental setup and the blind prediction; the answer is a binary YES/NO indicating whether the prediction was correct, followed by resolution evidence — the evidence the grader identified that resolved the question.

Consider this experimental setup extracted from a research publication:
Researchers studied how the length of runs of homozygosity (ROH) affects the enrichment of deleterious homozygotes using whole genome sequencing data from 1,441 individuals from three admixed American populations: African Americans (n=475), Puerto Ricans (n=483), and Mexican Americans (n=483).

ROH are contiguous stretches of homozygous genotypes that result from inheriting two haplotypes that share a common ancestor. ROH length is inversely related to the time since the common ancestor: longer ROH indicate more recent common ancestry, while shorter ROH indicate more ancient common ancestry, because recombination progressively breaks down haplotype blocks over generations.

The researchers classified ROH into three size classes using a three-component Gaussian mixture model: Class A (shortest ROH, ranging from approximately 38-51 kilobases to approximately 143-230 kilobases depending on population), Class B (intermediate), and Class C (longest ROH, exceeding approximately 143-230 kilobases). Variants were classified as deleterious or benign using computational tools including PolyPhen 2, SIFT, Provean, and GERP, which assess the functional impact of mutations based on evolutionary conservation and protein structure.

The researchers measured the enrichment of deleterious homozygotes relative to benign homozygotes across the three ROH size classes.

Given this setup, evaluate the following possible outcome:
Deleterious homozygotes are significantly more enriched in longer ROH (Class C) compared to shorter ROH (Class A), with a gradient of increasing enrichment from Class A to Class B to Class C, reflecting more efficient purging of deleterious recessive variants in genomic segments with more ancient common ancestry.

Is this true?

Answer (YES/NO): YES